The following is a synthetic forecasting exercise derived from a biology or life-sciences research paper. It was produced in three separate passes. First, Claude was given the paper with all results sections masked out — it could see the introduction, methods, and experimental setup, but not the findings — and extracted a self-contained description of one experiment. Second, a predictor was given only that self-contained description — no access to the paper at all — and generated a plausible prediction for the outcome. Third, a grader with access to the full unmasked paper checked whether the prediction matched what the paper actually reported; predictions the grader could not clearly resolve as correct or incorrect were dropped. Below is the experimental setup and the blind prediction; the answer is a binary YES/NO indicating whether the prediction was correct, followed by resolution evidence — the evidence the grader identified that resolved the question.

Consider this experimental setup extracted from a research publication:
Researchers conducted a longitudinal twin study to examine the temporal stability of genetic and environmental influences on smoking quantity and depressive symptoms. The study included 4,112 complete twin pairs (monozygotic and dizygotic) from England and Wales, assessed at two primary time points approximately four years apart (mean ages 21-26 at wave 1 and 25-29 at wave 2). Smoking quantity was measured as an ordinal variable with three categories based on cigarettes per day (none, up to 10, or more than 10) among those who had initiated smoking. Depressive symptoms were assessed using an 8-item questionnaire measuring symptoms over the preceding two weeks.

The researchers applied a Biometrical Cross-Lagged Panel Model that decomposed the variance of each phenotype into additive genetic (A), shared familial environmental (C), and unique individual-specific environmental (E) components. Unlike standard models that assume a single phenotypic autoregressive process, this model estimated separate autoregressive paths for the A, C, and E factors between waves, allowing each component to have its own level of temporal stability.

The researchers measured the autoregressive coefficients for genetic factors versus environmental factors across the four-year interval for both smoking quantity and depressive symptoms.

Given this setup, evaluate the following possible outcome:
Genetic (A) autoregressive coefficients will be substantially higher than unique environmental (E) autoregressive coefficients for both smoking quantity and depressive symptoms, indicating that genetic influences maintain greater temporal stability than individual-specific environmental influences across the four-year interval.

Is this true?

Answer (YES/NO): YES